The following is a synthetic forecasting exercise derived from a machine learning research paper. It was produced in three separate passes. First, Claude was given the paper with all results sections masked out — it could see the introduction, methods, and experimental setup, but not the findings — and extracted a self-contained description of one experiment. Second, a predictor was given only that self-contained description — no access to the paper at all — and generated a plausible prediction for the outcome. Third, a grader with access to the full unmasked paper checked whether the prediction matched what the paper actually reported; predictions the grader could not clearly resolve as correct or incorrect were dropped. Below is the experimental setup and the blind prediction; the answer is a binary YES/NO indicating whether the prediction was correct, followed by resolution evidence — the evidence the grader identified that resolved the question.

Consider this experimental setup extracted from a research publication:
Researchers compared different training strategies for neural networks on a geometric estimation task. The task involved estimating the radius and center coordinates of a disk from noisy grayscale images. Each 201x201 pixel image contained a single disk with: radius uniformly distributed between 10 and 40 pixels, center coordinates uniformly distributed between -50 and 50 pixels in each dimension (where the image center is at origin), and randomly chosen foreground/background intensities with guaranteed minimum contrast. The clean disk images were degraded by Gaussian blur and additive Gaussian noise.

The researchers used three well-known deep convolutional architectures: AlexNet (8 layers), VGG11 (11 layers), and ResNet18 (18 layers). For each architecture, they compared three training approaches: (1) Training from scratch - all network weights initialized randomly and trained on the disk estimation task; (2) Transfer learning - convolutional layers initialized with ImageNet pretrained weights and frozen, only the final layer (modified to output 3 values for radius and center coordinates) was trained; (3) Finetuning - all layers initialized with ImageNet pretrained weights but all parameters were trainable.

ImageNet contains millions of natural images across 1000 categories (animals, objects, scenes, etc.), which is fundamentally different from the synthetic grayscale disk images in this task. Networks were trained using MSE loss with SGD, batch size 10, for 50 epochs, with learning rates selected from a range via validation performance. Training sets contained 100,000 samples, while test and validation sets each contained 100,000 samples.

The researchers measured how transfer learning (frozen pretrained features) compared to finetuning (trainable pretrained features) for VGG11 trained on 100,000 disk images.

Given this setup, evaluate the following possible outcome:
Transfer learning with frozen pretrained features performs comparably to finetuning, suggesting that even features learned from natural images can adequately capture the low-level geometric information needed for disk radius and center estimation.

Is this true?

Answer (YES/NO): NO